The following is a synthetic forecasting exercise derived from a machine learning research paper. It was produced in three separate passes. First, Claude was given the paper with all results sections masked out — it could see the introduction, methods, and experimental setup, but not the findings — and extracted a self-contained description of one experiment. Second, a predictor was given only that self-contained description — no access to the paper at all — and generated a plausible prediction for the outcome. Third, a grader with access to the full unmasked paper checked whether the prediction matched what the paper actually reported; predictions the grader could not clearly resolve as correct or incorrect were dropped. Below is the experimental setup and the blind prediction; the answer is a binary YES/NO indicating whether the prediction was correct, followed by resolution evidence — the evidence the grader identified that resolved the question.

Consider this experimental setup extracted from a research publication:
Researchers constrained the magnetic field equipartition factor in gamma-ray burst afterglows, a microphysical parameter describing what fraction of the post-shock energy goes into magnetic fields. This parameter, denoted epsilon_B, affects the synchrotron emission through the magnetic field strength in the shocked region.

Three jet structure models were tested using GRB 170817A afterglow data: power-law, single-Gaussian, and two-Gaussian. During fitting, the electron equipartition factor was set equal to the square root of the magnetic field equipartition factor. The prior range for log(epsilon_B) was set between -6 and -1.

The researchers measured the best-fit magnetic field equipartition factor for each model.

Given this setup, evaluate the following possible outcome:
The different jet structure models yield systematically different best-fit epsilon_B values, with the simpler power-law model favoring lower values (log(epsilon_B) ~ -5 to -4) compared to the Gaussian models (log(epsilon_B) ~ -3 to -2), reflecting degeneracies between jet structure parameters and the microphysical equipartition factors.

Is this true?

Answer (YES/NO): NO